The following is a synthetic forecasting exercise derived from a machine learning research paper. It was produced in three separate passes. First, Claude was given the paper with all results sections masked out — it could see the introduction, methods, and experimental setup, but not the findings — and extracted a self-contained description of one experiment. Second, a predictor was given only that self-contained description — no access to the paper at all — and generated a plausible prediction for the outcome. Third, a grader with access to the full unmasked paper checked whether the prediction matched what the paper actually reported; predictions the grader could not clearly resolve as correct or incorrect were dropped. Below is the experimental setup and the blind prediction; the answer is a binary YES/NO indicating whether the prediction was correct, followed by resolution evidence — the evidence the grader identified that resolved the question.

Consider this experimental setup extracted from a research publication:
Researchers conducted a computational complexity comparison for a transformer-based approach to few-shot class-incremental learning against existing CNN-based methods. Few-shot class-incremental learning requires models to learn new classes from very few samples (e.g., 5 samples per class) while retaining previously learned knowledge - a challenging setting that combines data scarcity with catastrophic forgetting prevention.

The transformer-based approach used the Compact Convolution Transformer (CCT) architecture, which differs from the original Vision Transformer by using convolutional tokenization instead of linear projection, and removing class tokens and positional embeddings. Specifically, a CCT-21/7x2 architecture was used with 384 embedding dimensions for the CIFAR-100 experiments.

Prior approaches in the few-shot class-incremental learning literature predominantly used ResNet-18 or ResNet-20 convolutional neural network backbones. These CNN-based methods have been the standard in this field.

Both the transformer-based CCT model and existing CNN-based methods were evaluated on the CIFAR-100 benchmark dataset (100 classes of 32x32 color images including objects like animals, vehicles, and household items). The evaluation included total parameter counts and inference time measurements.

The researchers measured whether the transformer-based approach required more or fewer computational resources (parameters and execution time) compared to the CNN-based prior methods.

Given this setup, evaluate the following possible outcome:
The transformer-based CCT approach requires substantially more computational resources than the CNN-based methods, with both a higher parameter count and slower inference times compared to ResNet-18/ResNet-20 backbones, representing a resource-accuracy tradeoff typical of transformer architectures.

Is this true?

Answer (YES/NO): YES